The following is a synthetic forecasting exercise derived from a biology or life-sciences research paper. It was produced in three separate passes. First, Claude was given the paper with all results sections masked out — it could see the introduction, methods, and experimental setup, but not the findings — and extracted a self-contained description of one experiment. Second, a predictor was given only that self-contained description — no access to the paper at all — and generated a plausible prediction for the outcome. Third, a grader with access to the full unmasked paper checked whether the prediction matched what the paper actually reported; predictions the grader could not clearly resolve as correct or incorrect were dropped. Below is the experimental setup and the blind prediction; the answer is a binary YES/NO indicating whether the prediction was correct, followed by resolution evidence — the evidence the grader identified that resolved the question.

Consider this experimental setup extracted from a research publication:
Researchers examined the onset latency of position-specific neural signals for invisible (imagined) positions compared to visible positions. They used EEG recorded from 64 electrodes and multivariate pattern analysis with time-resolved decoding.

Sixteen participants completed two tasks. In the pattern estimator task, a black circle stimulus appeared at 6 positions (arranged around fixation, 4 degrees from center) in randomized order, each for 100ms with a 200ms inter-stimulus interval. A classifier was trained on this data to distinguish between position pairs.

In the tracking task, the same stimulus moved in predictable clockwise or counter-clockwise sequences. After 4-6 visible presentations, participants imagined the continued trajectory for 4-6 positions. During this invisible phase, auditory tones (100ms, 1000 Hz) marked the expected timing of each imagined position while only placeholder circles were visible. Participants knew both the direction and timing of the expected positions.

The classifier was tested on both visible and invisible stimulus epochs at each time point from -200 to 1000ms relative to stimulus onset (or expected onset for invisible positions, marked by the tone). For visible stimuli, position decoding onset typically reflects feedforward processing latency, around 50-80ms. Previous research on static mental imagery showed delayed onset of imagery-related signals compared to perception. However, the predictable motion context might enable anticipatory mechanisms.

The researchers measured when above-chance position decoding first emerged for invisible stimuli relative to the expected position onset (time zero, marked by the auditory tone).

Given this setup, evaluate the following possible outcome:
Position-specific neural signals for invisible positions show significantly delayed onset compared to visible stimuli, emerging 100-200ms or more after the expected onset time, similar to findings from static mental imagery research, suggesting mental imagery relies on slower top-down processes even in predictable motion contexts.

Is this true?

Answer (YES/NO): NO